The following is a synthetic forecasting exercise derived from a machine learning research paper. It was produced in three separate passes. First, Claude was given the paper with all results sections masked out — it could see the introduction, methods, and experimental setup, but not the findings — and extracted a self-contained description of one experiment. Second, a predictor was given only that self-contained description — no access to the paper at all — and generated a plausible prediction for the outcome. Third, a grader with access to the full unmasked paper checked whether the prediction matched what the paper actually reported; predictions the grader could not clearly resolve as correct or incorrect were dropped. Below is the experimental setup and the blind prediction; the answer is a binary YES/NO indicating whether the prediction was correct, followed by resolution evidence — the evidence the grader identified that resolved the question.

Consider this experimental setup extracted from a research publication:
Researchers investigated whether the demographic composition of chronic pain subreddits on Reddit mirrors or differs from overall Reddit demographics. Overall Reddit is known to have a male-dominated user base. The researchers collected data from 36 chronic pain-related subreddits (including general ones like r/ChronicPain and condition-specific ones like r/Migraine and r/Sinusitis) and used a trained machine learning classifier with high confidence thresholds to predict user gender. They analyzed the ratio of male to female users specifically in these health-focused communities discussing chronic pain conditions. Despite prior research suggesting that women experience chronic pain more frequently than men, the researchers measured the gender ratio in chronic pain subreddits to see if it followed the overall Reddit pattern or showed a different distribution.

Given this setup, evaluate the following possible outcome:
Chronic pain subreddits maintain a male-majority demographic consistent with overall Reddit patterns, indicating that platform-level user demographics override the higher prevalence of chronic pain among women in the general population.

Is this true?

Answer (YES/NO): YES